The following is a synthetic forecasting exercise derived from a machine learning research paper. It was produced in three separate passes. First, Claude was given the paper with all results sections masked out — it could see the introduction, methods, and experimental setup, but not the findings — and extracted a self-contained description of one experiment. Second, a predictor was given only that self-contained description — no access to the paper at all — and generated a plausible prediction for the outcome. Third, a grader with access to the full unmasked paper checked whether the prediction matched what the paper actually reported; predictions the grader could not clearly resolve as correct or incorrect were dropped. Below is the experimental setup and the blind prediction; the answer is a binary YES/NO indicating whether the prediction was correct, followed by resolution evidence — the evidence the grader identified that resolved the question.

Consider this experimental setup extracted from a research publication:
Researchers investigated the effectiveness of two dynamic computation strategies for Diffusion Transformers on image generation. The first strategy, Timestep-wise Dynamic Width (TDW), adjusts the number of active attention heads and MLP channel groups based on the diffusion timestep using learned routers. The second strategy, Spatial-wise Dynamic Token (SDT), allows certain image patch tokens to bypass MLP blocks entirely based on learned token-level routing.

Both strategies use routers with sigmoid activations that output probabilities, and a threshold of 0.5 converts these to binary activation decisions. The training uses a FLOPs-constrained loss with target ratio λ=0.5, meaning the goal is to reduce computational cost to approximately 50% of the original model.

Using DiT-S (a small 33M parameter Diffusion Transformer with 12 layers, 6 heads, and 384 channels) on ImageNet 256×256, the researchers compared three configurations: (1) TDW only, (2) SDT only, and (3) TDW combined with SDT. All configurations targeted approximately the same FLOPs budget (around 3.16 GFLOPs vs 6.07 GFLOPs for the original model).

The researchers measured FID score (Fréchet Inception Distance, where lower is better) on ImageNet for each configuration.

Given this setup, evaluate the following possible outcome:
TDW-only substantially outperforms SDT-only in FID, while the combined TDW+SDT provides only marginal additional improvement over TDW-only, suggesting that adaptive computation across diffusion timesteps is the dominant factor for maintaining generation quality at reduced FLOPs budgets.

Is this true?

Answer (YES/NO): NO